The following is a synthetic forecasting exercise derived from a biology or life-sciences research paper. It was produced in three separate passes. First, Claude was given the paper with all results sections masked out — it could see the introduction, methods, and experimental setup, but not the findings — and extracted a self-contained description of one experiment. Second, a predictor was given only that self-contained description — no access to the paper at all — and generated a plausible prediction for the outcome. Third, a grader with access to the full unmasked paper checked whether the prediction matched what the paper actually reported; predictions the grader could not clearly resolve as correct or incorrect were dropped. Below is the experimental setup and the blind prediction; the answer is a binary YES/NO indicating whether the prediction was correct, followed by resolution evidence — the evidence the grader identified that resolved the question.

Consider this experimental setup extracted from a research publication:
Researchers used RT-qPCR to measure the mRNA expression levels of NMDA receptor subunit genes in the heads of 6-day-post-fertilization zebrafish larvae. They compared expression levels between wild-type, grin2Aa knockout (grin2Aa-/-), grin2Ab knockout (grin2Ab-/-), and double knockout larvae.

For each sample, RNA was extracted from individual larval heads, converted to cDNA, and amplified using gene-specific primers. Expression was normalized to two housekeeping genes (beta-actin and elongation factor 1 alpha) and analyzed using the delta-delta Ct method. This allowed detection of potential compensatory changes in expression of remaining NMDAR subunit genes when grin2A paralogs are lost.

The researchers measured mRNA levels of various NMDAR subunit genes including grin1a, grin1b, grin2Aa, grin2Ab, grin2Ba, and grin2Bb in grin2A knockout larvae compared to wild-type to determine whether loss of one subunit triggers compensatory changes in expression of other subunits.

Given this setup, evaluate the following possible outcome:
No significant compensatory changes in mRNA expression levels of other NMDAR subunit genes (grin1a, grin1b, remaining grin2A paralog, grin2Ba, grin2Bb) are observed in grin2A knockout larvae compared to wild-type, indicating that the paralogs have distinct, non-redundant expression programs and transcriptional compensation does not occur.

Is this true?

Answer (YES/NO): NO